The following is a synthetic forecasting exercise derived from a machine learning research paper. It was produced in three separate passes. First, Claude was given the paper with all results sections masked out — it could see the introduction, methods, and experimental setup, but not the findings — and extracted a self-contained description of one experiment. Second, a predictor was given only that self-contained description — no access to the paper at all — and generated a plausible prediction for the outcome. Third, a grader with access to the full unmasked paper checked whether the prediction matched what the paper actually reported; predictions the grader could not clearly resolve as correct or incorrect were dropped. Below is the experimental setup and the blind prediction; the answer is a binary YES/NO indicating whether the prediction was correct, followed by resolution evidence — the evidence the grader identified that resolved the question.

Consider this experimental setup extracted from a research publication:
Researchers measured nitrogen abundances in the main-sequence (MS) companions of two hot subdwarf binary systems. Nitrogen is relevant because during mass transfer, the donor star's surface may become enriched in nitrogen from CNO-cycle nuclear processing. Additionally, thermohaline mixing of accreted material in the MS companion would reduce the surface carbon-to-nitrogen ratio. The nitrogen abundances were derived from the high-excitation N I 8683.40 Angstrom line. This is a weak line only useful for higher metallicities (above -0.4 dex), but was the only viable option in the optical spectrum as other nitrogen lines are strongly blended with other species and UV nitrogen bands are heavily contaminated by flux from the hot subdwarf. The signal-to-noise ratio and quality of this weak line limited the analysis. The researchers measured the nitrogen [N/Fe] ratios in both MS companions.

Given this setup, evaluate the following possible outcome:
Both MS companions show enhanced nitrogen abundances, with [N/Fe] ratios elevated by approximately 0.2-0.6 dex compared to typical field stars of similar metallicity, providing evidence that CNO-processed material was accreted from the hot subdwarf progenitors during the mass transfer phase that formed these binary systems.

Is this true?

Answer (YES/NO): NO